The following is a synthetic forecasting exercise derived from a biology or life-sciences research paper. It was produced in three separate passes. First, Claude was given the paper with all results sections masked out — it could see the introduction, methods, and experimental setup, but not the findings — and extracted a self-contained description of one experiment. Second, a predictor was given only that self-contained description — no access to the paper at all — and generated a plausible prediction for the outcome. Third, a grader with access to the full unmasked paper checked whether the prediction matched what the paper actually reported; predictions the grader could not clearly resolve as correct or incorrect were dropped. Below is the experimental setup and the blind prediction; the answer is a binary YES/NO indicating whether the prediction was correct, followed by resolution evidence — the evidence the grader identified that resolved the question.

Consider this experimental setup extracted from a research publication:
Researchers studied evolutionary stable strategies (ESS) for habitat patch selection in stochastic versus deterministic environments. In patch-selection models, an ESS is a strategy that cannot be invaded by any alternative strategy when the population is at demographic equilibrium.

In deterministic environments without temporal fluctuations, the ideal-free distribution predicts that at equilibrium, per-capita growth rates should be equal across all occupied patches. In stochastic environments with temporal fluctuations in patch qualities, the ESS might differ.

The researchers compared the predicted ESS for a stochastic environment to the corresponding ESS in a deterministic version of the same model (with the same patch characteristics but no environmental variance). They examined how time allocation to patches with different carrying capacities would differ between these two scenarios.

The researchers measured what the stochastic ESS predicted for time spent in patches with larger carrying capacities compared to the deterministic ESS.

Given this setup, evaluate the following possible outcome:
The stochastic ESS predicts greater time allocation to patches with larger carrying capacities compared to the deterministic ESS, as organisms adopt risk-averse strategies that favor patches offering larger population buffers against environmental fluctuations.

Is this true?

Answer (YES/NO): NO